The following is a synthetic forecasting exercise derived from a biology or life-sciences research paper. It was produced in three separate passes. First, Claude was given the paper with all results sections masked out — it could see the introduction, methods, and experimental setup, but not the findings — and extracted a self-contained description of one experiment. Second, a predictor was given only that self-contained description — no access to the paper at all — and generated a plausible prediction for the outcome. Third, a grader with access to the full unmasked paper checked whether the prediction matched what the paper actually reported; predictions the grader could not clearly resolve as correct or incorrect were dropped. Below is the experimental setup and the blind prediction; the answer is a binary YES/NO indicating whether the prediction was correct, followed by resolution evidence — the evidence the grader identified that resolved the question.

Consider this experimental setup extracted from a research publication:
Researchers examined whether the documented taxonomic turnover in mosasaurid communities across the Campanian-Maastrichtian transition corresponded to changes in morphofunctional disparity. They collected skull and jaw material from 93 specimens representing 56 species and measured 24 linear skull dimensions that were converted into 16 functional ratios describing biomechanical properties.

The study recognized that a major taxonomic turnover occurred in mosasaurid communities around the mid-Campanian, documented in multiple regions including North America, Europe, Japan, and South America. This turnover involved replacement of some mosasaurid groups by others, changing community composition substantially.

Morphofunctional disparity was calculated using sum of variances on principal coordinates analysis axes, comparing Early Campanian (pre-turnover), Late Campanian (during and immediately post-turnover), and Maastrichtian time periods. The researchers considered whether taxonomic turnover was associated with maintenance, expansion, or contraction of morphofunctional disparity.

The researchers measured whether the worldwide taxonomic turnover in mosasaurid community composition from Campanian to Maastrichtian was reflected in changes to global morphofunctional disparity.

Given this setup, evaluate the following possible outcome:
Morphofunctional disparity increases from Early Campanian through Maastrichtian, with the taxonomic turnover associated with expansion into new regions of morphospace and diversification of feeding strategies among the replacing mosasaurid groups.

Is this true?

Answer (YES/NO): NO